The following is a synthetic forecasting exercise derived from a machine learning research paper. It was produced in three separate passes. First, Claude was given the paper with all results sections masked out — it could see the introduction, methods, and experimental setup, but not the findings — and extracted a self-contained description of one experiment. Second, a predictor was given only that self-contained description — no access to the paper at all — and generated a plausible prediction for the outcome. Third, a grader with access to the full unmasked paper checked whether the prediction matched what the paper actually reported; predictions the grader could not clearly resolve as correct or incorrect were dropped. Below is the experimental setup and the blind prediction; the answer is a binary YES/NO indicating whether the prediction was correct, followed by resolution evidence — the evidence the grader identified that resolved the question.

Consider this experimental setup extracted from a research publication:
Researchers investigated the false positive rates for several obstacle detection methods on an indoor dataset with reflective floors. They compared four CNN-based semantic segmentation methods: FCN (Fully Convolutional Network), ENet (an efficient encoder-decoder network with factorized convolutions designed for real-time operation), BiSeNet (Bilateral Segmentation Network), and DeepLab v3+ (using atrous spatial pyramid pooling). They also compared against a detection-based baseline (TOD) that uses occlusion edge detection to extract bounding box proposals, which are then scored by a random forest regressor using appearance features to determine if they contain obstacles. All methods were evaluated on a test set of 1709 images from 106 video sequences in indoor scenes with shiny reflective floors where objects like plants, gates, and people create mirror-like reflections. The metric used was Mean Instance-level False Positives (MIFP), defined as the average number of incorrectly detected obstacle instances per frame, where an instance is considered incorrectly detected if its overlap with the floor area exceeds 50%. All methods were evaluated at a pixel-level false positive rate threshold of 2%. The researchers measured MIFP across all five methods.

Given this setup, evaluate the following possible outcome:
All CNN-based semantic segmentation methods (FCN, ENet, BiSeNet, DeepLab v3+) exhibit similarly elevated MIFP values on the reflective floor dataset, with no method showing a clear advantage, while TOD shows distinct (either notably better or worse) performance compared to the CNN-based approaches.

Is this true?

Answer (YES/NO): NO